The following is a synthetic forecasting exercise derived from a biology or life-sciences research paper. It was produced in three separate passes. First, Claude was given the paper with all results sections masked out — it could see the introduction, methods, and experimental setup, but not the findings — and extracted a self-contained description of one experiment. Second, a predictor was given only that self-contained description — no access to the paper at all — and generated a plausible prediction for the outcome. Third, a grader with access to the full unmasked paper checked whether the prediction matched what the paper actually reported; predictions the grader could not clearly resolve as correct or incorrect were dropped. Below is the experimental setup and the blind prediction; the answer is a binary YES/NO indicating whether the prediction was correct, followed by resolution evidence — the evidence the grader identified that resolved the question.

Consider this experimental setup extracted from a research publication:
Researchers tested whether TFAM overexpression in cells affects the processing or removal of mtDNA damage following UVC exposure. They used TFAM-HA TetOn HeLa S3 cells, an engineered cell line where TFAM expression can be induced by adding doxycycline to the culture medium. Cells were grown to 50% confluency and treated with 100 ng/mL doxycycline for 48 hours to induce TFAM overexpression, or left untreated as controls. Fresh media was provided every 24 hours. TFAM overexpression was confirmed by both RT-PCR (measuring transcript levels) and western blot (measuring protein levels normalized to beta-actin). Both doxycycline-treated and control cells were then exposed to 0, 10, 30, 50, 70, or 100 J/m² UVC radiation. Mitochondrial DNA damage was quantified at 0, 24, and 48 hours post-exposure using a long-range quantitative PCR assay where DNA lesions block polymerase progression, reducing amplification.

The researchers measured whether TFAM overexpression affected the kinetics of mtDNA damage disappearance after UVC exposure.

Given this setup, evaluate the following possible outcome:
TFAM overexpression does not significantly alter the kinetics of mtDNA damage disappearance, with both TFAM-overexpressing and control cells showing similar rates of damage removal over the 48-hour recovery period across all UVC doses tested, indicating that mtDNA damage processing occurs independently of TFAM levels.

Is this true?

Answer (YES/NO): YES